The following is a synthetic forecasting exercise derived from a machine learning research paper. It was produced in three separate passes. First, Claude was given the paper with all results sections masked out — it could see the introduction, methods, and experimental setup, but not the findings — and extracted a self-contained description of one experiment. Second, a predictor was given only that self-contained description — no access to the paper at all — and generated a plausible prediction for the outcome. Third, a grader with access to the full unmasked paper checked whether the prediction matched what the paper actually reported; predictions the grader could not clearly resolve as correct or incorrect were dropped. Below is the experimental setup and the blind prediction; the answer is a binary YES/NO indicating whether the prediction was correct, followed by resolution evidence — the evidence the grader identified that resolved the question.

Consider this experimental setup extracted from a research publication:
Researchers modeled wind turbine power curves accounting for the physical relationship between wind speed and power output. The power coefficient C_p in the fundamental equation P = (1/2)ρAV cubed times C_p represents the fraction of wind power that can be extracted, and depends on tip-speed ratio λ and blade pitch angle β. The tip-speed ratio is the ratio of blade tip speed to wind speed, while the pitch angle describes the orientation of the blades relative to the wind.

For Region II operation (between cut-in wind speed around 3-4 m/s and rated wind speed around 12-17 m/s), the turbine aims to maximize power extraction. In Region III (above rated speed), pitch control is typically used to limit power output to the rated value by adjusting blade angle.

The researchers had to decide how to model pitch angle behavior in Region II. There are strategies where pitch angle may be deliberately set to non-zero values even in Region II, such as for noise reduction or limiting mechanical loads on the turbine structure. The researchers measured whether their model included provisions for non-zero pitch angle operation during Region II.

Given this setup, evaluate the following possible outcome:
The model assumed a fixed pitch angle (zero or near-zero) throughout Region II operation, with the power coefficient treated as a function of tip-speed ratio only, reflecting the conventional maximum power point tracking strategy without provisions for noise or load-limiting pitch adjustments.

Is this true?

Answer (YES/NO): YES